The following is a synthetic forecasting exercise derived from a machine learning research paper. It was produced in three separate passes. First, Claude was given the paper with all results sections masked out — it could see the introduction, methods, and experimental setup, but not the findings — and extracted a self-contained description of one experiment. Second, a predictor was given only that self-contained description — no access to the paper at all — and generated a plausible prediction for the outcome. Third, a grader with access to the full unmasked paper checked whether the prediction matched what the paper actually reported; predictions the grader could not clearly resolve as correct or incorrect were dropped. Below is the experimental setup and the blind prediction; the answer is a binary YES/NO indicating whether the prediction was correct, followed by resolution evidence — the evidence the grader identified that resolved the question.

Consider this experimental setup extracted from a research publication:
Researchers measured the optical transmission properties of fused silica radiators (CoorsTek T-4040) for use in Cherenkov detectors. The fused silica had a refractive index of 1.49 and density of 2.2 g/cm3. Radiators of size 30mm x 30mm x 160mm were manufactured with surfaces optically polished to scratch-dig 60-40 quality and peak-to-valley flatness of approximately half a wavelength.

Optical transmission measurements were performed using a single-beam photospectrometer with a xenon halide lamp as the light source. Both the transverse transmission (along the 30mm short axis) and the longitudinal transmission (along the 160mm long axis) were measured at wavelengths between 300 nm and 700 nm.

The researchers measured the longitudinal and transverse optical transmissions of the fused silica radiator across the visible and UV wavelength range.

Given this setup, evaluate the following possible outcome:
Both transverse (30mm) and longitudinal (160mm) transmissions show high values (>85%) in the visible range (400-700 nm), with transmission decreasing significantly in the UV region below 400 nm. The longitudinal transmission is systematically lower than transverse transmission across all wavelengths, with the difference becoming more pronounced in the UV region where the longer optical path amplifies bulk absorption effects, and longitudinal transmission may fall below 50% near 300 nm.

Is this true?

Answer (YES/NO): NO